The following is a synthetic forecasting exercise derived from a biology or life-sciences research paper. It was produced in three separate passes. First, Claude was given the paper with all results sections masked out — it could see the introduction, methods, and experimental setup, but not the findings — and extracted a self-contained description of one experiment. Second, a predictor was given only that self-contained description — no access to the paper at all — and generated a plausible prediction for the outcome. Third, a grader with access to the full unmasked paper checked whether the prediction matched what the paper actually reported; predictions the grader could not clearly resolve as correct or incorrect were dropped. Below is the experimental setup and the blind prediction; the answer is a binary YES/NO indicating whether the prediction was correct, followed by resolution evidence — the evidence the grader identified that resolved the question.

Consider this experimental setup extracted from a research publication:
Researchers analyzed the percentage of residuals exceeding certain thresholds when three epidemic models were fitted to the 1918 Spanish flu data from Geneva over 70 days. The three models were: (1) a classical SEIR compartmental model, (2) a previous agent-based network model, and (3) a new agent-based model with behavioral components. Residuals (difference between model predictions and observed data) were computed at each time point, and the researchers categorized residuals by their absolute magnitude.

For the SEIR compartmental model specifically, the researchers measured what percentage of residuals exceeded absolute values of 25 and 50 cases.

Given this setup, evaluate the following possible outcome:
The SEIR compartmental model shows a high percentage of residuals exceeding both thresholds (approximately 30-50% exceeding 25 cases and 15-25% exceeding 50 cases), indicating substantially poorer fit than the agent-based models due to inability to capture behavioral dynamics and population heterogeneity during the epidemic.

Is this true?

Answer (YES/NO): NO